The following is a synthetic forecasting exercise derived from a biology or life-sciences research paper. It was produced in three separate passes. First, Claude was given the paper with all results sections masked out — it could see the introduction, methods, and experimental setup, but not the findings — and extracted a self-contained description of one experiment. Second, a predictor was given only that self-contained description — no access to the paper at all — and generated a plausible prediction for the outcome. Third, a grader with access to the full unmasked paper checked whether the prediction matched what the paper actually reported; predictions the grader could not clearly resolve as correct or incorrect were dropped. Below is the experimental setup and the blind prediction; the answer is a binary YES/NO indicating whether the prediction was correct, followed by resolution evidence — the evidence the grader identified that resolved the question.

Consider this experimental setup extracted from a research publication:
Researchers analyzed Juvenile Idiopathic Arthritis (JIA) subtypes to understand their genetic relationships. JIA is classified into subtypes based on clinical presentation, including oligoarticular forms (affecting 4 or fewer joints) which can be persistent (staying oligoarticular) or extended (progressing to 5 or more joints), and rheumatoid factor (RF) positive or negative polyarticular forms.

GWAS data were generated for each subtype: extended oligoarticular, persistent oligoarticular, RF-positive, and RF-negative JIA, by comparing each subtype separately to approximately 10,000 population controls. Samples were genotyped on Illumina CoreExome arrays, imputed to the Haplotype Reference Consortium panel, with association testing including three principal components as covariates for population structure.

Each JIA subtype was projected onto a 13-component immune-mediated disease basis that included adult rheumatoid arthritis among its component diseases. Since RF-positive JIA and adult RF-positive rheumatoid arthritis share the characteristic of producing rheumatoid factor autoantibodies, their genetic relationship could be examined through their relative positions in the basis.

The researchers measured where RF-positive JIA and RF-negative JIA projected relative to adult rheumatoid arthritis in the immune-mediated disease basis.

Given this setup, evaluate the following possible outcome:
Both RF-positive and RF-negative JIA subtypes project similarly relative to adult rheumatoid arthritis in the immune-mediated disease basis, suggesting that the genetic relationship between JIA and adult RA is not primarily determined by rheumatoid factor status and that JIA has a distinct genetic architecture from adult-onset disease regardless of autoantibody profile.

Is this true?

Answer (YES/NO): YES